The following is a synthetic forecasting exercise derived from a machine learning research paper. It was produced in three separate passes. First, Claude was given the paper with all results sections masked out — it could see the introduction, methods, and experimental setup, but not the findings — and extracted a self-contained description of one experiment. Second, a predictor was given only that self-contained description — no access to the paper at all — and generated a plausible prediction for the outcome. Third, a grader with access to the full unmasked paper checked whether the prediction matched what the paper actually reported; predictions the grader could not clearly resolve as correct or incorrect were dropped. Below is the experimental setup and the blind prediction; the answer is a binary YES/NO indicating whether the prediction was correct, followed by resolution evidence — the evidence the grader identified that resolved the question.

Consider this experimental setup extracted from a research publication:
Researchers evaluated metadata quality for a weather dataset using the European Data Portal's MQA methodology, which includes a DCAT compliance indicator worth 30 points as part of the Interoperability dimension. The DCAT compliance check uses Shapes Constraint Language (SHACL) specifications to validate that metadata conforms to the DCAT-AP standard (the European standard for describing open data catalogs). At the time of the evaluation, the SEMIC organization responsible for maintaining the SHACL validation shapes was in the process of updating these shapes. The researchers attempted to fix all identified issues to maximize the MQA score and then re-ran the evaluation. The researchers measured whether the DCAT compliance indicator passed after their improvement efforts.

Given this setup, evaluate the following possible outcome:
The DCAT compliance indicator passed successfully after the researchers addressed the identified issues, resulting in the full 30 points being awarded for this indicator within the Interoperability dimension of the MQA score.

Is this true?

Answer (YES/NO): NO